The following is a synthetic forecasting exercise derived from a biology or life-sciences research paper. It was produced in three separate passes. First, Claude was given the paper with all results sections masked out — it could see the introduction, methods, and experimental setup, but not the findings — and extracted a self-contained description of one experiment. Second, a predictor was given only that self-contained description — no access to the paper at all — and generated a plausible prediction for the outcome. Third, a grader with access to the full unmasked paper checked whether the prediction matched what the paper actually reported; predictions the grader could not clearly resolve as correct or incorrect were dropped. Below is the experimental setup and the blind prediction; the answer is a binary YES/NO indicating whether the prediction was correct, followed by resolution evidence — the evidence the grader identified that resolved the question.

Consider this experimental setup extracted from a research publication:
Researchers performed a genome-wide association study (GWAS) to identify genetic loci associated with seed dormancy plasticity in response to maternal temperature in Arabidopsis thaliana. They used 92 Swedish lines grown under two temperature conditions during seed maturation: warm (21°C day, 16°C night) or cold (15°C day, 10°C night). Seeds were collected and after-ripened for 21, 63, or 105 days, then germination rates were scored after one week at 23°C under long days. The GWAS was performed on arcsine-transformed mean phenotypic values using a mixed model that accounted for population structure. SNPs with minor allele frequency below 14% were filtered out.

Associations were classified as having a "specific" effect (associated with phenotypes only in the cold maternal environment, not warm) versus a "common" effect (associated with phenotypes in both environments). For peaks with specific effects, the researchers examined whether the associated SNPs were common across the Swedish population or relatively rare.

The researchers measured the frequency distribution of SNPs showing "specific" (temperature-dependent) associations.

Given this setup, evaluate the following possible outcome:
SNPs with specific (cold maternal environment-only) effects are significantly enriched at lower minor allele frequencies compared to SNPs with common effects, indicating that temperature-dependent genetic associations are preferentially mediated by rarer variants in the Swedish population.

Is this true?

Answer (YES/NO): YES